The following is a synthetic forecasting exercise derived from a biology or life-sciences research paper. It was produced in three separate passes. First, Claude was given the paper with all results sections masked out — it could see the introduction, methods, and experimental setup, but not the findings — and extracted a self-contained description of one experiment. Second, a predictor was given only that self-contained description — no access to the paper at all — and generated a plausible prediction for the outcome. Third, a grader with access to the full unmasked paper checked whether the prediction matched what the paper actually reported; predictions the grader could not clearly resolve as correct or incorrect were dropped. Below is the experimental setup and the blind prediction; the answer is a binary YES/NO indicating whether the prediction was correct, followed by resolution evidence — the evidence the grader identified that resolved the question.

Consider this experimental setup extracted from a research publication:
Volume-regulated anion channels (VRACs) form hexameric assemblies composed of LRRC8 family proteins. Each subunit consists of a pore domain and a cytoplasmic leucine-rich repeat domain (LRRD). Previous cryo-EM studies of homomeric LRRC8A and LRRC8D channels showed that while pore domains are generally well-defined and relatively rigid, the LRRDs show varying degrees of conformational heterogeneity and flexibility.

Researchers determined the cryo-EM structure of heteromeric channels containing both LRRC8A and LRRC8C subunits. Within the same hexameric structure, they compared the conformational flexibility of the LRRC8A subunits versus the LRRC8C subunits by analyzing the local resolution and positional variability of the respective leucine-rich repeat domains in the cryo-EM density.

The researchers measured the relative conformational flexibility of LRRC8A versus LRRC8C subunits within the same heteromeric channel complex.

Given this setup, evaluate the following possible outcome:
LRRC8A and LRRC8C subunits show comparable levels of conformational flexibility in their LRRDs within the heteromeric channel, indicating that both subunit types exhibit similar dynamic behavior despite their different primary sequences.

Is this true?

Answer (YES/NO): NO